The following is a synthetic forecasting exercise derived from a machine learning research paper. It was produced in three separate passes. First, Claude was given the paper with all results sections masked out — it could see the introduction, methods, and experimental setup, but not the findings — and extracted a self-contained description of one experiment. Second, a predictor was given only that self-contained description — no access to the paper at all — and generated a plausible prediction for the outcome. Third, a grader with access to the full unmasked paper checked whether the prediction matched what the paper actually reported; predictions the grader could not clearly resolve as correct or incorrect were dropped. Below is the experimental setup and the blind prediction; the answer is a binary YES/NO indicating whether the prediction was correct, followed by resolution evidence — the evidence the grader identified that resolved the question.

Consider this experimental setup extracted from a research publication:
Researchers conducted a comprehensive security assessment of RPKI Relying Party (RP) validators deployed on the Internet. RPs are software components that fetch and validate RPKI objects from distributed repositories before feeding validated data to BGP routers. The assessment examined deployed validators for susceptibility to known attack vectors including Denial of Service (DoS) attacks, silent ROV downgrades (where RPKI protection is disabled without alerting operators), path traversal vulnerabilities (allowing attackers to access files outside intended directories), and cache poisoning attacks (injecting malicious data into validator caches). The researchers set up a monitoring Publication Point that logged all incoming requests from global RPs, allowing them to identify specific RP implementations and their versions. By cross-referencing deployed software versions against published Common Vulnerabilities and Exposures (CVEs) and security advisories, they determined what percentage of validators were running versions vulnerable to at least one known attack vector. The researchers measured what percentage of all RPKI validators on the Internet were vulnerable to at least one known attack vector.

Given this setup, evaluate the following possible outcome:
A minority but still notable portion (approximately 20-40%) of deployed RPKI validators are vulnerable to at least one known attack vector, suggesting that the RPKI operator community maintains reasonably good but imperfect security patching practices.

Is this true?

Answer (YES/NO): NO